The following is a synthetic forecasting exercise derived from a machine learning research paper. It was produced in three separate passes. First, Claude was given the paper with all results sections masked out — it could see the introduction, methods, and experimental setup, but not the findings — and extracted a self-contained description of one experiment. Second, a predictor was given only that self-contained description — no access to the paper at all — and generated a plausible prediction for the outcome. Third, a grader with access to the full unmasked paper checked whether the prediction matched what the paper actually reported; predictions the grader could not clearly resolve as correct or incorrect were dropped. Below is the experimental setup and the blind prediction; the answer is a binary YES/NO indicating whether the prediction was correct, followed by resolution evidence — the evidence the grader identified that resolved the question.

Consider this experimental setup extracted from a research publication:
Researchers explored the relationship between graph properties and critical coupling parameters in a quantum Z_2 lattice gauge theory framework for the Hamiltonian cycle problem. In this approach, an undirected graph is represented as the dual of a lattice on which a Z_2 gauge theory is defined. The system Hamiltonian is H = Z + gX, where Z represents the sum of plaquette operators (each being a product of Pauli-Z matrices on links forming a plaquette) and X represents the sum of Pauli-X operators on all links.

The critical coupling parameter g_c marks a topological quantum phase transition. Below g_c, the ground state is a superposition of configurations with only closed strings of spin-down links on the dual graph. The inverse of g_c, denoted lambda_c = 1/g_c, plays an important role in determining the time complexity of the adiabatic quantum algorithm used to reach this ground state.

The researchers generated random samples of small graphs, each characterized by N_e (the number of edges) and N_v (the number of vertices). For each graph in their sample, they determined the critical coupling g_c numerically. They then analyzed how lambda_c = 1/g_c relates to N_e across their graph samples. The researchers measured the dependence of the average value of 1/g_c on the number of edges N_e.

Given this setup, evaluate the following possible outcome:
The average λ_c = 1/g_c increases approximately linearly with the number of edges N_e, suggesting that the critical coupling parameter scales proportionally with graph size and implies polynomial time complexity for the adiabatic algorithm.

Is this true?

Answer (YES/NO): YES